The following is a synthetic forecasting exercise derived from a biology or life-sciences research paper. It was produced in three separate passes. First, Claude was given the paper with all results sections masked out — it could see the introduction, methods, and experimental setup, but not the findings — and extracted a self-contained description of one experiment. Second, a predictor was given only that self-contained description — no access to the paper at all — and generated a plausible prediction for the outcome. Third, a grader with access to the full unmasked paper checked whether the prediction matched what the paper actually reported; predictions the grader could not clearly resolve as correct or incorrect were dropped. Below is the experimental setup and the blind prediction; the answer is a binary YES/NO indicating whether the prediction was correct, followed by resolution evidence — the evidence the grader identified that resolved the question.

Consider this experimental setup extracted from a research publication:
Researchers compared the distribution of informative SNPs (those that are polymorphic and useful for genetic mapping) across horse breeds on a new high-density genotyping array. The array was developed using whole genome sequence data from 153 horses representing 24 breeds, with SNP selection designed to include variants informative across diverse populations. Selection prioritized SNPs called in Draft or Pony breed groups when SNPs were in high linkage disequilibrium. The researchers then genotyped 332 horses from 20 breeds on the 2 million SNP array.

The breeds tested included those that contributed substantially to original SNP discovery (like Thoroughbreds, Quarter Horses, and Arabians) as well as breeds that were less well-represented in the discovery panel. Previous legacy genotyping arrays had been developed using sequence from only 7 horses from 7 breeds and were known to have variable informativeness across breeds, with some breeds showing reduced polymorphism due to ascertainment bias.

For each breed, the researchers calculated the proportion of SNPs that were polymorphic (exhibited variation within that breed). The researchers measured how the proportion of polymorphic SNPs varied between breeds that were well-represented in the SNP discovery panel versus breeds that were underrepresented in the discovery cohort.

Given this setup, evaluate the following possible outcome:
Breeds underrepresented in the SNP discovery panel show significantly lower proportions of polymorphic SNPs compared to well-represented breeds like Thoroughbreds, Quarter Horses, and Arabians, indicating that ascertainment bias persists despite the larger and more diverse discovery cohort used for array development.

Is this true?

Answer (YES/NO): NO